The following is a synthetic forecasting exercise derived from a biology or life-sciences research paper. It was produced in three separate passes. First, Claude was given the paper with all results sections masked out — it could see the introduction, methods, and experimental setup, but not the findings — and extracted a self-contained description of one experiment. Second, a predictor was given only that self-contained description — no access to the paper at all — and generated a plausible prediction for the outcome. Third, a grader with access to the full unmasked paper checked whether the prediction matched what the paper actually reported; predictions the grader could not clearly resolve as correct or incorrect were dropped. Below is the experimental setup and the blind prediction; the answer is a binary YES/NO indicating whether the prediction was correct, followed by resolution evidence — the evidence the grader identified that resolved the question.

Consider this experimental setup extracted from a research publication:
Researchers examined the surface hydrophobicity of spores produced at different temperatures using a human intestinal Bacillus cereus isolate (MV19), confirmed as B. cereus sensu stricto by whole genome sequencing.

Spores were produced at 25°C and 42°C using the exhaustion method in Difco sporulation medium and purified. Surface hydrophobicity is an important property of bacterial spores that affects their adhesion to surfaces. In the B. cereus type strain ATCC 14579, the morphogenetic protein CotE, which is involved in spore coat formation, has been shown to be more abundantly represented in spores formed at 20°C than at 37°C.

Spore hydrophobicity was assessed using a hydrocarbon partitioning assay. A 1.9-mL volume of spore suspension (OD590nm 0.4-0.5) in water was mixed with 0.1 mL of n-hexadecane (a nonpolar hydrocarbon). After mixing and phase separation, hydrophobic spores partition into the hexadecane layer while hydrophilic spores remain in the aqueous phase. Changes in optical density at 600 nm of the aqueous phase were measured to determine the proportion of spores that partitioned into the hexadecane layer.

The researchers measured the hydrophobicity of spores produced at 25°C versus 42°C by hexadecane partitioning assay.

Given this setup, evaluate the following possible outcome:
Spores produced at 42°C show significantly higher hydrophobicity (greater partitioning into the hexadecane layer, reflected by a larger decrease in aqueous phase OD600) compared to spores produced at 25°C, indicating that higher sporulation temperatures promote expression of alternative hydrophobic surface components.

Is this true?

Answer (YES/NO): NO